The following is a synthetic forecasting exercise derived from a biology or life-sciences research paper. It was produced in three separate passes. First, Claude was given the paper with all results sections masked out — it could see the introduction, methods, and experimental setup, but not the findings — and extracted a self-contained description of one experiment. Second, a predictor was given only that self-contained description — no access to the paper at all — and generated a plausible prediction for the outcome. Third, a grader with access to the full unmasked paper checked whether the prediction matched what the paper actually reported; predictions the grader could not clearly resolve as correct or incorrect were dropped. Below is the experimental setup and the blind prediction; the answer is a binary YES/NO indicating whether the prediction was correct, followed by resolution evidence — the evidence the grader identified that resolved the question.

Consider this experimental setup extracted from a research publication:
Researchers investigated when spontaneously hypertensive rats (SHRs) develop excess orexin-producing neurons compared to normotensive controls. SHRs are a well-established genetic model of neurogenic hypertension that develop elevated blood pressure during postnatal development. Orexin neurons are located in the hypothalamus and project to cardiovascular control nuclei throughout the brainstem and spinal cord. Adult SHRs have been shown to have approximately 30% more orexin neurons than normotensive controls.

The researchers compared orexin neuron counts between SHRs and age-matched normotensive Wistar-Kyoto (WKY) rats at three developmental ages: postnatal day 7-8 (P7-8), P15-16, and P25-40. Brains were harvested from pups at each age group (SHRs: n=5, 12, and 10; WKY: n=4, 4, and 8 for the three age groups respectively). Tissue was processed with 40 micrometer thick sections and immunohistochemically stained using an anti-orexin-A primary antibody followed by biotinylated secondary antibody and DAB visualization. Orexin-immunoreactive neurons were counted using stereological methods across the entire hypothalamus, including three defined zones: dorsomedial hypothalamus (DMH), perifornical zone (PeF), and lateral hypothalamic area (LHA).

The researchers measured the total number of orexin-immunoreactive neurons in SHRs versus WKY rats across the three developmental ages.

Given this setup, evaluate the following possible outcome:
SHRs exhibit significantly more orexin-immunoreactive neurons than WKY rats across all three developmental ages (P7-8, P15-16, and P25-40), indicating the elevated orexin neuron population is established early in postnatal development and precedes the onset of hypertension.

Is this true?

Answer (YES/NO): NO